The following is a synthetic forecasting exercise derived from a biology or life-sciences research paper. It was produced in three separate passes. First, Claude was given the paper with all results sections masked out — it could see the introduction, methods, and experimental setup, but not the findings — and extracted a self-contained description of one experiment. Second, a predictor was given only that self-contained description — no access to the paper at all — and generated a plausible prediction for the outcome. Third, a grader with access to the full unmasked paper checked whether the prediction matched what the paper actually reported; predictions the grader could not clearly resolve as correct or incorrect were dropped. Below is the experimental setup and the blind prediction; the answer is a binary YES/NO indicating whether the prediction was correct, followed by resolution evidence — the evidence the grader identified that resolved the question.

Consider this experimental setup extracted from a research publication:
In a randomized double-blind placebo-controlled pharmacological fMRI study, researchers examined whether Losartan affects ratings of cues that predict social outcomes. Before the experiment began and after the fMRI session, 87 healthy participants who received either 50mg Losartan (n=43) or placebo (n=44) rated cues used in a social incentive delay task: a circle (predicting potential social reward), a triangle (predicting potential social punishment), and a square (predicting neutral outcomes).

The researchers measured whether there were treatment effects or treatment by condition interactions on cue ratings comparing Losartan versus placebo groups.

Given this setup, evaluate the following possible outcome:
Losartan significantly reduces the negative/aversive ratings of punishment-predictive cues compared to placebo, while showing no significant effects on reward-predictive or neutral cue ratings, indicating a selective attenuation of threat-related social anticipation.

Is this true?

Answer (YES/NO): NO